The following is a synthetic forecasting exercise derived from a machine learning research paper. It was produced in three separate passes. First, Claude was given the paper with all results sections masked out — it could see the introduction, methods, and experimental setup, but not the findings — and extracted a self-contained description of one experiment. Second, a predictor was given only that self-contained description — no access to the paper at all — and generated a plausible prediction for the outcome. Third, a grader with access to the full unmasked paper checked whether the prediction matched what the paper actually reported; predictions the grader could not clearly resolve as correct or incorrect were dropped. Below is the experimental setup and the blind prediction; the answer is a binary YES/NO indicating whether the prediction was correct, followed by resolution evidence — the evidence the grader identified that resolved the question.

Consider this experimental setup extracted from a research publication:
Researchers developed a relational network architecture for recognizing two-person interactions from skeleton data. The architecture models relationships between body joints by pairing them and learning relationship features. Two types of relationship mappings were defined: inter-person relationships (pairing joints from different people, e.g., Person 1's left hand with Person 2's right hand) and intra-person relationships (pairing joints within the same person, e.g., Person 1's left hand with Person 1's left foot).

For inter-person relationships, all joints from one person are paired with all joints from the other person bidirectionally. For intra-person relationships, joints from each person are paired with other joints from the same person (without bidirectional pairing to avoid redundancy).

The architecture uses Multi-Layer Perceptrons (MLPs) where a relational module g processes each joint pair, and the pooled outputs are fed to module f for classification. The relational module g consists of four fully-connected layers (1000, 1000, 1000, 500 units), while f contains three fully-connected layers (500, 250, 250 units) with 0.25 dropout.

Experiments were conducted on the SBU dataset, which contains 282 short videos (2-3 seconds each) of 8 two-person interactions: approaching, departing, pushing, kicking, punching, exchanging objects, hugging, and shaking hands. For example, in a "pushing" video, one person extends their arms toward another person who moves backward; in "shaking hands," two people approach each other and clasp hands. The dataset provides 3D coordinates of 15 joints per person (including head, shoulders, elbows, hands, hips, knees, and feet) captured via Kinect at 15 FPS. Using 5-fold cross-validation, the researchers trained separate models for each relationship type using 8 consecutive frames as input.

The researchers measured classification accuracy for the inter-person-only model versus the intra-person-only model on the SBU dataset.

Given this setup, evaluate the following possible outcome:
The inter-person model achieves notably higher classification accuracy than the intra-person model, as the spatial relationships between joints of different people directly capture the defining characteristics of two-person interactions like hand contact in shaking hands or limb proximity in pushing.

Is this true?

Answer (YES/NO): NO